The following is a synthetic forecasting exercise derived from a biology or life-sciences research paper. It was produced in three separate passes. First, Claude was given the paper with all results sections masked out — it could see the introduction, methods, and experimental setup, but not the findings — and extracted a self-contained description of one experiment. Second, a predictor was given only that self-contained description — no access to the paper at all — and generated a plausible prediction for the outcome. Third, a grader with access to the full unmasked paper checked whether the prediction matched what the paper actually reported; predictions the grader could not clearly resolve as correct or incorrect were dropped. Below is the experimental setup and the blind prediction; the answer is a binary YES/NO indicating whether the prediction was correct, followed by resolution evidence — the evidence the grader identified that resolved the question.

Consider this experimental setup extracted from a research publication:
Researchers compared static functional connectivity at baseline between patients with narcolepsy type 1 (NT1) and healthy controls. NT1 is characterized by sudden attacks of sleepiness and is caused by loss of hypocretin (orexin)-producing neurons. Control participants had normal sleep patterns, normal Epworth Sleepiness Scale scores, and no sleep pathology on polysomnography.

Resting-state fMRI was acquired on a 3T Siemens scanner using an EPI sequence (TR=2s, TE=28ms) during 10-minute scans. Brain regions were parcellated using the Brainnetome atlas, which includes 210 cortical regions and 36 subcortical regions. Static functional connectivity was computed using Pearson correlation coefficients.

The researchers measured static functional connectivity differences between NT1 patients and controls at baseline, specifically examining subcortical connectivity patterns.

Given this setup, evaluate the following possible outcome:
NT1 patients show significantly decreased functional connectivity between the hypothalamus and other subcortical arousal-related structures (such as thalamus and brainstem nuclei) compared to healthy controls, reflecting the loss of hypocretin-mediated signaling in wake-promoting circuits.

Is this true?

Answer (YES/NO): NO